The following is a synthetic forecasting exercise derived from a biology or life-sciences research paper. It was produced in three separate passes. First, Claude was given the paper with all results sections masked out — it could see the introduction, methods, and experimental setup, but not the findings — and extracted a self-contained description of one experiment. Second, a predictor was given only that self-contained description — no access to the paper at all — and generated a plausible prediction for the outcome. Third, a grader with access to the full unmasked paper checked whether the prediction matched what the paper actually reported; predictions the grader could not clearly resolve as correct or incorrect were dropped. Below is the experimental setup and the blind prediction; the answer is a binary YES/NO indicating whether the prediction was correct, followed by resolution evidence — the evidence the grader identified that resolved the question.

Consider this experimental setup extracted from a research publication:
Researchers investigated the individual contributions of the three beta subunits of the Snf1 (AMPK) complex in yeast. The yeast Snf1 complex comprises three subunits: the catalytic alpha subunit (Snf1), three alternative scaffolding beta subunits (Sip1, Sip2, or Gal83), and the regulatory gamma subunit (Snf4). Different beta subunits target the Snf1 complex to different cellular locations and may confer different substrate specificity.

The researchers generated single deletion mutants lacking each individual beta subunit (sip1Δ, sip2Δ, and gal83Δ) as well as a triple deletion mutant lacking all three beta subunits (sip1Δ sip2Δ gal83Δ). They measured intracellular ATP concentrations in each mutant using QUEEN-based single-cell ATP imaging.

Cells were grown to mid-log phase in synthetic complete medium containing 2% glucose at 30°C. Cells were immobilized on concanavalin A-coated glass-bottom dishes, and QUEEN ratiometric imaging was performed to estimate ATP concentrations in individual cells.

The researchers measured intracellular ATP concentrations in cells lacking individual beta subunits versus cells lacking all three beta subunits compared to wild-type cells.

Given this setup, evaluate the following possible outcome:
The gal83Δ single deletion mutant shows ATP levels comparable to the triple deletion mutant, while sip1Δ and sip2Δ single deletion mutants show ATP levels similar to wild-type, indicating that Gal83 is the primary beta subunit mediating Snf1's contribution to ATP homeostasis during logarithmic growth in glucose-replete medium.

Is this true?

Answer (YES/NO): NO